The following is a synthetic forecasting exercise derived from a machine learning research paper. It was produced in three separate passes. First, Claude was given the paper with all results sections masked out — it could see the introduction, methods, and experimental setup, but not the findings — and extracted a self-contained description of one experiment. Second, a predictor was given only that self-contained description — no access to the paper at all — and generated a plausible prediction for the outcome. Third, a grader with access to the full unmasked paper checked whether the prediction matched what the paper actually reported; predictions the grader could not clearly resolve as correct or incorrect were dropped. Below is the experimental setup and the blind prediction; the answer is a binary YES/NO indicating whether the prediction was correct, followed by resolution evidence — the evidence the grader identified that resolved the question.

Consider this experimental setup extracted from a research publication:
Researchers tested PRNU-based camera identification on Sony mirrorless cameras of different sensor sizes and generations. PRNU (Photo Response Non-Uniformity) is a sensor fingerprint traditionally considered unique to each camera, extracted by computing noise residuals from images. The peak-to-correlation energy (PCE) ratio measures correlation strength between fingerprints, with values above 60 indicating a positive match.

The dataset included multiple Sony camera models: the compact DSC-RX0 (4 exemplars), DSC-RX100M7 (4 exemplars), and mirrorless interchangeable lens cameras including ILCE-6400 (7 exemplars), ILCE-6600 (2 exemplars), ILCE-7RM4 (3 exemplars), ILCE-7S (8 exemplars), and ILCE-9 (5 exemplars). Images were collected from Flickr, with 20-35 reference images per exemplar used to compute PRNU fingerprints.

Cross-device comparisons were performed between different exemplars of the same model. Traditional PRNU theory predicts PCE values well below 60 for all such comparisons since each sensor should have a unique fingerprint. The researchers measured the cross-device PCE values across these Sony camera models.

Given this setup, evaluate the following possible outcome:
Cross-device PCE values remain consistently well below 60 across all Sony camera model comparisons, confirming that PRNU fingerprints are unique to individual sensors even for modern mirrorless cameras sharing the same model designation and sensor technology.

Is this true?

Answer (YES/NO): NO